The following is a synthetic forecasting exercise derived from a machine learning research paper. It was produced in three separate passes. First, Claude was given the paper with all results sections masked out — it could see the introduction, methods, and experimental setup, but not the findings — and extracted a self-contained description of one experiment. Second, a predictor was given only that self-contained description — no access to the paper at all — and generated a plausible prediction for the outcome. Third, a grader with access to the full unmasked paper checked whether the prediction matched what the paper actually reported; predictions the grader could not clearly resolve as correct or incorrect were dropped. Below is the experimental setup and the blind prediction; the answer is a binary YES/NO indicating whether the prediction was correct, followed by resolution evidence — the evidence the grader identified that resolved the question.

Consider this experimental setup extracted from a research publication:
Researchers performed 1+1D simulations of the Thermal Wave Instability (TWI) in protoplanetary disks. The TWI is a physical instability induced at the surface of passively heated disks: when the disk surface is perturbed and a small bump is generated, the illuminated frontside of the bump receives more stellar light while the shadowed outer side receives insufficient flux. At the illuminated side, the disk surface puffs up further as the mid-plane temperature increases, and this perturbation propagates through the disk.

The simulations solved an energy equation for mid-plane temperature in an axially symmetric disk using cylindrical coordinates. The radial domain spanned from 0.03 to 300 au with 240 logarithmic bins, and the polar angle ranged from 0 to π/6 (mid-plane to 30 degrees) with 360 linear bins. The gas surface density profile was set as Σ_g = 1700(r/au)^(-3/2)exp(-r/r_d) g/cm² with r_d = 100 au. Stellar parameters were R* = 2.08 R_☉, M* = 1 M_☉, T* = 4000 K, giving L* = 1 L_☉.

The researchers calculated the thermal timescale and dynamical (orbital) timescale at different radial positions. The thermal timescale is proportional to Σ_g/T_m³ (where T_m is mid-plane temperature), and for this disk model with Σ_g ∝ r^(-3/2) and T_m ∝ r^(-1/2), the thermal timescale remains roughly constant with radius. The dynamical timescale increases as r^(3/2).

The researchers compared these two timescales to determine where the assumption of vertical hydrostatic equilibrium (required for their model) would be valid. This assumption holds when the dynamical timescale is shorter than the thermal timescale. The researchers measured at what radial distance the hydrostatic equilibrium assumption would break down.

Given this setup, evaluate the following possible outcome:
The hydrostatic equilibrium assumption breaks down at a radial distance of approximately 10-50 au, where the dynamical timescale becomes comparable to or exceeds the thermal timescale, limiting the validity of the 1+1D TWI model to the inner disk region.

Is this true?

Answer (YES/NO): NO